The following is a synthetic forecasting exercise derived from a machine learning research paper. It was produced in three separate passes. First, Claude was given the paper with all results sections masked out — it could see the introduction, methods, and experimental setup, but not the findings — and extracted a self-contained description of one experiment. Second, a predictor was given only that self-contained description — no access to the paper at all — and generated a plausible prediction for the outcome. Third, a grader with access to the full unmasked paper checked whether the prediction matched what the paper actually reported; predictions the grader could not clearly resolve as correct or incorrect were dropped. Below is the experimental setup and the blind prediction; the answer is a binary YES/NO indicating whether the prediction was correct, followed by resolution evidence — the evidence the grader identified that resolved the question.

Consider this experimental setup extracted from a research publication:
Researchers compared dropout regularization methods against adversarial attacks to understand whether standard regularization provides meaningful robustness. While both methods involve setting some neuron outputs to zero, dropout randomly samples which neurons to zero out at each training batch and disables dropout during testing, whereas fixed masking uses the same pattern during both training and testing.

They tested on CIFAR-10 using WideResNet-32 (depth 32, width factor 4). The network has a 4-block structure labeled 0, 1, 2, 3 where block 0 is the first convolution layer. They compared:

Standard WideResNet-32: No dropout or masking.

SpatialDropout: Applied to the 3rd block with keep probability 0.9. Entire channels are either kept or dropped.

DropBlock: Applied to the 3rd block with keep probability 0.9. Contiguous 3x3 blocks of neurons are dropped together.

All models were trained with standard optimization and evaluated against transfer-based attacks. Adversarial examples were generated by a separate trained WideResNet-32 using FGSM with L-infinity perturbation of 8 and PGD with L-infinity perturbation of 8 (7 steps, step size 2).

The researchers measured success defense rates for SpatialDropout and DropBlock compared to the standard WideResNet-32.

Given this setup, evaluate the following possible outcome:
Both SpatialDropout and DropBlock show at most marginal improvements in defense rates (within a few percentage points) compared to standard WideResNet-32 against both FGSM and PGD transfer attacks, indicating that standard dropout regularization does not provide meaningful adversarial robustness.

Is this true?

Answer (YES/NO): NO